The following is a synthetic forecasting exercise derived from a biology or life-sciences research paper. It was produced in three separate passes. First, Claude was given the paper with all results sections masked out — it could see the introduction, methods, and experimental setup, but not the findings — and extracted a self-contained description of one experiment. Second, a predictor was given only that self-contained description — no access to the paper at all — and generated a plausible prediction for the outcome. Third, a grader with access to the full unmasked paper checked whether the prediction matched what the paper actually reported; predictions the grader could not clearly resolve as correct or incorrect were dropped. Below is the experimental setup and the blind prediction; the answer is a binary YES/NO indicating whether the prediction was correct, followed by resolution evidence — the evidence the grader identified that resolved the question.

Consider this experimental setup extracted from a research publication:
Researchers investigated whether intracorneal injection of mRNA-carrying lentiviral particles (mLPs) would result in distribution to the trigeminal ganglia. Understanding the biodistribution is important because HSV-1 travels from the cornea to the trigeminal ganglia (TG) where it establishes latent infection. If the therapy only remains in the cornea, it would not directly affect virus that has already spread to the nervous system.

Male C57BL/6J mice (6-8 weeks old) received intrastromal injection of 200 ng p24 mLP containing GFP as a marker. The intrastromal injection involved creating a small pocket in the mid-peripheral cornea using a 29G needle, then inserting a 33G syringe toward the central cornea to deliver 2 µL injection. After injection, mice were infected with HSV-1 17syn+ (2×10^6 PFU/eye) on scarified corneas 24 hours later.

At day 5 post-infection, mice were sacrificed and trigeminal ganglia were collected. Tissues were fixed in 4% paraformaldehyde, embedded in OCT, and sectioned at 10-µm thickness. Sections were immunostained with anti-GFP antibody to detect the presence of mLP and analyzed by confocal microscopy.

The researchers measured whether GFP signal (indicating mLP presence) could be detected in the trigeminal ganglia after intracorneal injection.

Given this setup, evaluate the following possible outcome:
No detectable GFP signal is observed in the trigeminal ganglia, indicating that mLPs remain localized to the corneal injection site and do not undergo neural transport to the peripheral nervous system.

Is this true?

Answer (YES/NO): NO